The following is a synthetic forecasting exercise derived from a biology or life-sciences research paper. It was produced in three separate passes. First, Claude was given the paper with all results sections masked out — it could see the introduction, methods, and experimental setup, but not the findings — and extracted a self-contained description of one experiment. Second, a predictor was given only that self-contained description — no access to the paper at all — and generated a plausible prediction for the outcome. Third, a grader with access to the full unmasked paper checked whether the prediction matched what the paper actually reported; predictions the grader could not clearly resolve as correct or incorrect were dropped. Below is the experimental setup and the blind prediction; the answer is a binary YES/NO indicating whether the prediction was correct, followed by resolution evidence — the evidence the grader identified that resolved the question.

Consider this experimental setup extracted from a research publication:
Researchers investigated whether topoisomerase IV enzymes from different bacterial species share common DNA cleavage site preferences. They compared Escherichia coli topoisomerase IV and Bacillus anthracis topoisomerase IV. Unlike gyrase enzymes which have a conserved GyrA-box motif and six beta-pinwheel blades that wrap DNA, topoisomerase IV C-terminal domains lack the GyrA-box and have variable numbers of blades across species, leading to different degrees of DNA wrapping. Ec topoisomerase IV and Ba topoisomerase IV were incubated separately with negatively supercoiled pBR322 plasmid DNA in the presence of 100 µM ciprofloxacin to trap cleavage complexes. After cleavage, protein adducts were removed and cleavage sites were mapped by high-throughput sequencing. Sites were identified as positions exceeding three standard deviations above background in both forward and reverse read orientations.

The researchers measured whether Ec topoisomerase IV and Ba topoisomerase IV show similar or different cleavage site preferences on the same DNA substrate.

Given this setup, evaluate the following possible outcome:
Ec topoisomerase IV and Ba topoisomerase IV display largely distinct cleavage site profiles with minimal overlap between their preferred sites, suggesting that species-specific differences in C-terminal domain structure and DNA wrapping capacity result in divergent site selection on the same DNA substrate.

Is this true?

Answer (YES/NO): YES